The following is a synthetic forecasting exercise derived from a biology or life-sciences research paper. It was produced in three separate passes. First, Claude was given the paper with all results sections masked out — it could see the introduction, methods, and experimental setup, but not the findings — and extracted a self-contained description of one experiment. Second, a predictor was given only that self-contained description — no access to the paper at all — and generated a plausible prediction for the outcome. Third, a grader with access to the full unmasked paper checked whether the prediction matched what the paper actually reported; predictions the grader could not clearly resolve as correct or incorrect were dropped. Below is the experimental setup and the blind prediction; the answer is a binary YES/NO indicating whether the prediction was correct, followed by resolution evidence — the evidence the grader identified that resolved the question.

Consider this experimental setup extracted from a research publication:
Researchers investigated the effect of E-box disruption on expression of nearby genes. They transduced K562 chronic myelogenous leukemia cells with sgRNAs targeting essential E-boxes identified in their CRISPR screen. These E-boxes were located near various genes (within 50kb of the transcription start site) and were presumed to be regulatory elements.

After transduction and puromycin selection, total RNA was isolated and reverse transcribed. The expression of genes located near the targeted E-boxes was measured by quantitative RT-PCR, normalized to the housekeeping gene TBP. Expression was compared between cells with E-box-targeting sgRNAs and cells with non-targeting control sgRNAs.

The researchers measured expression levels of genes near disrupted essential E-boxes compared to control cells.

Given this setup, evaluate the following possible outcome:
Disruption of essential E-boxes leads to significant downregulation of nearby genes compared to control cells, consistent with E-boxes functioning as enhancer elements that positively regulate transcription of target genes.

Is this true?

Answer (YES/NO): YES